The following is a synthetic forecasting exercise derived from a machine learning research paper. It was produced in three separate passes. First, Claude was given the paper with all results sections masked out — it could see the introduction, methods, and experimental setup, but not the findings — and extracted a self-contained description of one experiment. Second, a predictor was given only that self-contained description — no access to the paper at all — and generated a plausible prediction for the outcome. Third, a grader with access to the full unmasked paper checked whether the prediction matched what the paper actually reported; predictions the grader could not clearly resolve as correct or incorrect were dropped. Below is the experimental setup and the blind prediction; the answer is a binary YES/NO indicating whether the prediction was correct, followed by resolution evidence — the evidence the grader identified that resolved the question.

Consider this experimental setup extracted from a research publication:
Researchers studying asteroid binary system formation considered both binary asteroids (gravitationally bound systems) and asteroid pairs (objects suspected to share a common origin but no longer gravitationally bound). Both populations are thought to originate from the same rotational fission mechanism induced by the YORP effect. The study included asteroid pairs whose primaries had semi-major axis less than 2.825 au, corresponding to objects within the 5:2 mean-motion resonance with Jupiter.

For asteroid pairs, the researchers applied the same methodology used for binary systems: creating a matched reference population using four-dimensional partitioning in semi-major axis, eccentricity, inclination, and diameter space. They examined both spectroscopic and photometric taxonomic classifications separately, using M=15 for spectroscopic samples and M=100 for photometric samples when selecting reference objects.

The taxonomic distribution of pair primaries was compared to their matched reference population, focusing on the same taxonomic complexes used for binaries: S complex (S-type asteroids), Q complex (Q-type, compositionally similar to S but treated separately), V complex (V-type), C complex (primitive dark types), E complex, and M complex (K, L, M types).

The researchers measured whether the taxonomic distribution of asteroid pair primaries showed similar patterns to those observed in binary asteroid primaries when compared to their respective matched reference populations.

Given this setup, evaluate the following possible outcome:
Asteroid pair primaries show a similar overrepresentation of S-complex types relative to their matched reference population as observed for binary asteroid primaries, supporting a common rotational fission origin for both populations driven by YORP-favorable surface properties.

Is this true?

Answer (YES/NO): NO